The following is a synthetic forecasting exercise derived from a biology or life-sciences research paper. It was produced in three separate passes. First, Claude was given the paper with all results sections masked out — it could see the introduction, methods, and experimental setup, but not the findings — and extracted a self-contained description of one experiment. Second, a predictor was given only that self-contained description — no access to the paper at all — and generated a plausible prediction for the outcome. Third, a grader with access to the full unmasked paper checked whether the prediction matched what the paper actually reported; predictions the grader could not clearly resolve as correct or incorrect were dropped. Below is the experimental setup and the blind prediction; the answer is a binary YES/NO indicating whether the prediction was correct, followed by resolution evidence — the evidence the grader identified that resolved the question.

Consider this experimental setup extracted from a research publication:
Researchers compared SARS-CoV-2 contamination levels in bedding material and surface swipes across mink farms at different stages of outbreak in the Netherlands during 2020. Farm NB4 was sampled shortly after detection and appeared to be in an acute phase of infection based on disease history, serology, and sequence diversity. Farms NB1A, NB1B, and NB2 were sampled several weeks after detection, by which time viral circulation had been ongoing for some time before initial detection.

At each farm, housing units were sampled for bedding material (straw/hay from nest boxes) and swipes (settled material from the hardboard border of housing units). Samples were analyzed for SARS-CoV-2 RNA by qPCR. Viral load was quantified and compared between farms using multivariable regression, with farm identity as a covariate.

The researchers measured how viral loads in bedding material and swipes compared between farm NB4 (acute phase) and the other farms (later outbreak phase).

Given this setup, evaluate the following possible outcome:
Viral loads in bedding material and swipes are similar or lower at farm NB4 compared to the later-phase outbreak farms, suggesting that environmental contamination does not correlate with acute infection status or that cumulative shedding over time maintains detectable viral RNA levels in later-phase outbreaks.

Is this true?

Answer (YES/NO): NO